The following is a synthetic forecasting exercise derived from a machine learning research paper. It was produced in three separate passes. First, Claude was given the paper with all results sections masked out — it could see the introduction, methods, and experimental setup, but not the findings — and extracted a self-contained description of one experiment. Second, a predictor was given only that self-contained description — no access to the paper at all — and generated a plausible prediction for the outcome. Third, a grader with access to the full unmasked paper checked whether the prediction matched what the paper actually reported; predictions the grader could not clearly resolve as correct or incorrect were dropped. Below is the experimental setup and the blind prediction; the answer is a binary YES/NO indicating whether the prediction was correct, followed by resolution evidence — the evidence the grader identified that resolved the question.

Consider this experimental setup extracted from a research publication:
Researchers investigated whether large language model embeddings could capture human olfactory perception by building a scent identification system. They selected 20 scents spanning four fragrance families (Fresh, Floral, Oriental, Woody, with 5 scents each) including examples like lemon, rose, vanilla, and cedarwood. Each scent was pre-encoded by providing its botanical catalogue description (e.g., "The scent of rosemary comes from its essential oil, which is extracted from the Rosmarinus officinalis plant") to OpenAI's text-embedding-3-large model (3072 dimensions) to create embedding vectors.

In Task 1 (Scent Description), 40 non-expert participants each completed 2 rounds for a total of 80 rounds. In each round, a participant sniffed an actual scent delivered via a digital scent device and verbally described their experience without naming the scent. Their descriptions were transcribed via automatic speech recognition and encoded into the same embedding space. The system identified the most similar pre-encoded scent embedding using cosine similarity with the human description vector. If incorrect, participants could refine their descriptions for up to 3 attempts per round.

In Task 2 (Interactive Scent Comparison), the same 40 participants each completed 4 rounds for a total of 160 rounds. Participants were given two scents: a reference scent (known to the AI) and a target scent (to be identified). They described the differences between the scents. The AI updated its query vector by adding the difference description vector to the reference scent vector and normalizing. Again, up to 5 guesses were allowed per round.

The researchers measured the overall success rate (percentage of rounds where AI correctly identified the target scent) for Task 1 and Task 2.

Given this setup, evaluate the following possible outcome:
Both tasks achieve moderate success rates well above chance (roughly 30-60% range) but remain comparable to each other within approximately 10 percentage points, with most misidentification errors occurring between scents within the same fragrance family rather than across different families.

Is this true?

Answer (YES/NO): NO